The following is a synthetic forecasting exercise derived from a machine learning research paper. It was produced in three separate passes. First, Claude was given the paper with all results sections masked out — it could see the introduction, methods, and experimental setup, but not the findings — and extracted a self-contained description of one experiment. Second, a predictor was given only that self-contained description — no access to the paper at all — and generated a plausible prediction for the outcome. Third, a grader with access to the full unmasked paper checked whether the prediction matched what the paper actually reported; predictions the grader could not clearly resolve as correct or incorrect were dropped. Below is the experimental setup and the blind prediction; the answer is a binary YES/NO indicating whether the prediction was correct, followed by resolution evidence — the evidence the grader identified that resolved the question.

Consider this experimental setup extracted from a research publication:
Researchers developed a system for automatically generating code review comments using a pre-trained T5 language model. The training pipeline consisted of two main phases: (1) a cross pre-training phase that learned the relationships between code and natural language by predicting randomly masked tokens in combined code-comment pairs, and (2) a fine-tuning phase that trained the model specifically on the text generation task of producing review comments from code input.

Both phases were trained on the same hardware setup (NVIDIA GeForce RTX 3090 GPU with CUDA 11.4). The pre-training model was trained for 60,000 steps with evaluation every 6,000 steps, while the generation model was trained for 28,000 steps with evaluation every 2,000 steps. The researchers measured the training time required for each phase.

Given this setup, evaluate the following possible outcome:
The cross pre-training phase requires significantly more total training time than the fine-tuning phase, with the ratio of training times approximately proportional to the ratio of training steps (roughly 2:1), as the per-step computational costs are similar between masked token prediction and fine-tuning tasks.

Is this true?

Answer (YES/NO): YES